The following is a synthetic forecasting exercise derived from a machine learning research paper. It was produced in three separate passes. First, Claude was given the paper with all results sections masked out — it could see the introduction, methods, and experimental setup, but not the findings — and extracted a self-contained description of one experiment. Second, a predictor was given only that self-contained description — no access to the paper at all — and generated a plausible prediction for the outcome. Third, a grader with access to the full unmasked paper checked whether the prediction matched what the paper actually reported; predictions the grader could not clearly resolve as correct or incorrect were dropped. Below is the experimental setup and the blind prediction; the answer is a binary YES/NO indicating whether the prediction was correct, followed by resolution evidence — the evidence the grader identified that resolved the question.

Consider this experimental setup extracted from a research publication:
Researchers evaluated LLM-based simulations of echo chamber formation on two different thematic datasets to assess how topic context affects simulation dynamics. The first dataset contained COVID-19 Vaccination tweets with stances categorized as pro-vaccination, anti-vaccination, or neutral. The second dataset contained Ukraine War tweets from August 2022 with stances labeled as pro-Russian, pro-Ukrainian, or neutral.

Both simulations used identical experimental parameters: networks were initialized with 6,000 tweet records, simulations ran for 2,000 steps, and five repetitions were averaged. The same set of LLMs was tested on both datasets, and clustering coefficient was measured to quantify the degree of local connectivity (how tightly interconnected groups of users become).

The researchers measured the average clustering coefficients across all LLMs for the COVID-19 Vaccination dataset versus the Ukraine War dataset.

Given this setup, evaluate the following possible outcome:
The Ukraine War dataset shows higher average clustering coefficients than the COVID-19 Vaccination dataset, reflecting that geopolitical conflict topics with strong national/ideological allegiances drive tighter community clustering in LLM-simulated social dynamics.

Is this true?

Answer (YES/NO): YES